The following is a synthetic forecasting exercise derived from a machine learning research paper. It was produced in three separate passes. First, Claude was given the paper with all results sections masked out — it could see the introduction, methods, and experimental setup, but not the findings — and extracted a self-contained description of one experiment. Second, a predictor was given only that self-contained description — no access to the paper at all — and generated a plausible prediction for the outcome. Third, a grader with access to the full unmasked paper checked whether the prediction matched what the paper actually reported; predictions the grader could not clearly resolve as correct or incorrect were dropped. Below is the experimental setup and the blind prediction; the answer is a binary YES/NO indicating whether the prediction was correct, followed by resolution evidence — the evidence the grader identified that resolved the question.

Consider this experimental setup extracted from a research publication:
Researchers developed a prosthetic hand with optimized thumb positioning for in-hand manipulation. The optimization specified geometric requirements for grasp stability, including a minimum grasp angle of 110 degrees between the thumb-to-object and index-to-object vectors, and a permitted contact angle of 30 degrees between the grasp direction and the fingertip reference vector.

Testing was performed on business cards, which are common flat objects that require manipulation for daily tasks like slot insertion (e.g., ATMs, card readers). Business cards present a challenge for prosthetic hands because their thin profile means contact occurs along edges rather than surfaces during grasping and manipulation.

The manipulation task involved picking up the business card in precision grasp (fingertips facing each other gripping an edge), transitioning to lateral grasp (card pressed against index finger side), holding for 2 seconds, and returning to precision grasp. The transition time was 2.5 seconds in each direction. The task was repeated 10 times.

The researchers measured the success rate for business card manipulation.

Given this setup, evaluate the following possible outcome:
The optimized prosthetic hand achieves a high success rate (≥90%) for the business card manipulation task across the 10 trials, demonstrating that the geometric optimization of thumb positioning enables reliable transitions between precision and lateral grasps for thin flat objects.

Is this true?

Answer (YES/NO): YES